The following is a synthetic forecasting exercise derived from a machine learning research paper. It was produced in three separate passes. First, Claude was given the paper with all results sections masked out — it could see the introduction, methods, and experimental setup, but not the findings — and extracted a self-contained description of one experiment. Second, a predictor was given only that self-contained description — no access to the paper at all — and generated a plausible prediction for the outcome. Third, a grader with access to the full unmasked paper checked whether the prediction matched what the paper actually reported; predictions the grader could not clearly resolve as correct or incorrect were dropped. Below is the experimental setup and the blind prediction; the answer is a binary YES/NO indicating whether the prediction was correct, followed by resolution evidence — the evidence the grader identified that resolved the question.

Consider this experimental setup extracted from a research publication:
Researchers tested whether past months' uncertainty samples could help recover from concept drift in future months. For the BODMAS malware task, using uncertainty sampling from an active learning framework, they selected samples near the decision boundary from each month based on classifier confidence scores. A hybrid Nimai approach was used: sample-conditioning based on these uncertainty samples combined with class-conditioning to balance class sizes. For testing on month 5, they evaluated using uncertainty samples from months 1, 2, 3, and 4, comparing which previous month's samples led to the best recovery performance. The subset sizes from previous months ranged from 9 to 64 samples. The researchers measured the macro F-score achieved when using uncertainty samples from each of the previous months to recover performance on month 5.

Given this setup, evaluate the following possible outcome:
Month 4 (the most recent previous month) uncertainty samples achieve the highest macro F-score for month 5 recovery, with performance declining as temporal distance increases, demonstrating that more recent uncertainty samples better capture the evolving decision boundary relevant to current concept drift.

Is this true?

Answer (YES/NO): NO